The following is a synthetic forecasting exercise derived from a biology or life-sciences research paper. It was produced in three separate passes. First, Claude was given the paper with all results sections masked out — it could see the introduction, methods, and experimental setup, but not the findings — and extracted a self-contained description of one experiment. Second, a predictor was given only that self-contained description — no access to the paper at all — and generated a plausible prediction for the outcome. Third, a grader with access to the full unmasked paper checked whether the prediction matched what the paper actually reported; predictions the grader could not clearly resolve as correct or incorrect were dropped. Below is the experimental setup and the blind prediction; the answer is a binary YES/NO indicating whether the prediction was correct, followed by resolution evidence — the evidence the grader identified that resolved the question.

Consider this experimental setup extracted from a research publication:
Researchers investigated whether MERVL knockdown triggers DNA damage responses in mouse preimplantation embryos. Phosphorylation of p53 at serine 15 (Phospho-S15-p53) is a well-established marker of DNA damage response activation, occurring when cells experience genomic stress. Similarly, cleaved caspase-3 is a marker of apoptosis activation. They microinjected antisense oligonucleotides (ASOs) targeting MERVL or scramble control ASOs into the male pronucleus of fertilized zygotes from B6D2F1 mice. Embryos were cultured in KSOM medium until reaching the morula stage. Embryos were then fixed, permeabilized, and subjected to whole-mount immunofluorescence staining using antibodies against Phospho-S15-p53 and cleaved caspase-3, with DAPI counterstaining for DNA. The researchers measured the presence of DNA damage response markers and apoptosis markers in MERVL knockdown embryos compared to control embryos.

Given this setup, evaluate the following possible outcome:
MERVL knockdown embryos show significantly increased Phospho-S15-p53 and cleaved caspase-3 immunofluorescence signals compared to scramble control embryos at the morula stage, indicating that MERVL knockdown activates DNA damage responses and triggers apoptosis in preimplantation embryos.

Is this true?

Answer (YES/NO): NO